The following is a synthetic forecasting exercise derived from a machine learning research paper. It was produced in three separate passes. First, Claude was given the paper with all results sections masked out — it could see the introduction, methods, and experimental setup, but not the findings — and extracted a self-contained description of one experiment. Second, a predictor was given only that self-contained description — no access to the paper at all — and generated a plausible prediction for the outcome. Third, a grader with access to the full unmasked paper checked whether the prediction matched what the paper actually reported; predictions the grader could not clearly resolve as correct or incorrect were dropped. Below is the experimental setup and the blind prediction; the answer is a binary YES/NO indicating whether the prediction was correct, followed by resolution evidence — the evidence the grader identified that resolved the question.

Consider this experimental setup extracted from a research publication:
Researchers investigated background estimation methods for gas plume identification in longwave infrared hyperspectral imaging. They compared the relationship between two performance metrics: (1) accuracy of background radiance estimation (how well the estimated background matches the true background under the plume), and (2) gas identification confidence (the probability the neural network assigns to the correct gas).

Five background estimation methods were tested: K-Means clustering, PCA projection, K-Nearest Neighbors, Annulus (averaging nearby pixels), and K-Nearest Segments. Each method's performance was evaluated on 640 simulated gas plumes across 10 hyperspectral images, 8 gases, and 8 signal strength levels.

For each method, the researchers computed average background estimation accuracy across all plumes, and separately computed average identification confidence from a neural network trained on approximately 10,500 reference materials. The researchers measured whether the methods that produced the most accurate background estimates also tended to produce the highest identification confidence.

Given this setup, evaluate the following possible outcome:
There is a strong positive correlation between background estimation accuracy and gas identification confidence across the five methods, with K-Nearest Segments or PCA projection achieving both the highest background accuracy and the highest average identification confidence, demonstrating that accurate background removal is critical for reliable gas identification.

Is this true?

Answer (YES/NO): NO